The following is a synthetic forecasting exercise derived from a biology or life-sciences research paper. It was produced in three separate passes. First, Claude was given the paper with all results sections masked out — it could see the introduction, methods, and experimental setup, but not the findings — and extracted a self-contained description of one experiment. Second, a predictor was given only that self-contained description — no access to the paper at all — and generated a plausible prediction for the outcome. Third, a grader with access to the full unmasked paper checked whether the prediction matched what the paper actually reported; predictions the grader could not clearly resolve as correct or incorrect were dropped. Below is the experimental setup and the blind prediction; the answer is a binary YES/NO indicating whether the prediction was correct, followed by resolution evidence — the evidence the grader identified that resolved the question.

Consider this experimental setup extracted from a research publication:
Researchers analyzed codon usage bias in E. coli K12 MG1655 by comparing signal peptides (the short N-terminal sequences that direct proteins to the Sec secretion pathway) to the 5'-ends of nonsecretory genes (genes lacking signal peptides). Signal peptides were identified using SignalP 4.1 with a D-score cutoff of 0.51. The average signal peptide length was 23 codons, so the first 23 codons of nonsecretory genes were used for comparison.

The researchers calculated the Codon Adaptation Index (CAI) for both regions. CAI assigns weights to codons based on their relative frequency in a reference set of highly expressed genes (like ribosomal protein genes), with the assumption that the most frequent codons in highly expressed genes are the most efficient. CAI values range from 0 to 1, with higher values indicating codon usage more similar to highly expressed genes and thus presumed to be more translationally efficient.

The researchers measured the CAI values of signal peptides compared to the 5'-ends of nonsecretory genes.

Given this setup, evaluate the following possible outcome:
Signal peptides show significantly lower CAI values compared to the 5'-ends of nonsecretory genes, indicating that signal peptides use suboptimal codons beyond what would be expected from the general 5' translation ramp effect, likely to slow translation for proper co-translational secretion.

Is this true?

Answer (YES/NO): NO